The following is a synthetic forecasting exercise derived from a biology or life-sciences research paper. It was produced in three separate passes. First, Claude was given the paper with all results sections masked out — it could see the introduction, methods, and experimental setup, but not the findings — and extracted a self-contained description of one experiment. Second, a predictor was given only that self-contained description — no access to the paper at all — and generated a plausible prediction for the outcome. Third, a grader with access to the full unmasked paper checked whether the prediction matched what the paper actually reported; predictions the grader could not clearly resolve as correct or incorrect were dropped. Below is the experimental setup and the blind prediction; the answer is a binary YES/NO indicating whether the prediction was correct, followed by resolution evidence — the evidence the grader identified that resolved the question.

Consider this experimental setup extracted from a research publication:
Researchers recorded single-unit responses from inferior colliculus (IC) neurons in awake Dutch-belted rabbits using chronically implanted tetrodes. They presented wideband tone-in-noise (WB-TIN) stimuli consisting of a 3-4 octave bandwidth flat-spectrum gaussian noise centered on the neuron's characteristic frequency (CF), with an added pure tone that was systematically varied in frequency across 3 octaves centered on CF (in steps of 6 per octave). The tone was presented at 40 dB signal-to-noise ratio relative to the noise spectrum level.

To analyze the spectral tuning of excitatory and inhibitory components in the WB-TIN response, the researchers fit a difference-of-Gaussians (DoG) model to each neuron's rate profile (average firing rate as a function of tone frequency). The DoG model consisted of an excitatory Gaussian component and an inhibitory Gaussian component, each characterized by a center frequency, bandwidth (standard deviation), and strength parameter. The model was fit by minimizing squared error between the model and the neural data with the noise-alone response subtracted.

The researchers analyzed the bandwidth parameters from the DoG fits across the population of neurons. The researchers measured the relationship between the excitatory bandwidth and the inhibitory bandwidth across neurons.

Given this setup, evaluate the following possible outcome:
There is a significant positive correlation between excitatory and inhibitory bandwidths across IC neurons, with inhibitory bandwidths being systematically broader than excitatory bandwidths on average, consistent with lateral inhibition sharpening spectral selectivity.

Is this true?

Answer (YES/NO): YES